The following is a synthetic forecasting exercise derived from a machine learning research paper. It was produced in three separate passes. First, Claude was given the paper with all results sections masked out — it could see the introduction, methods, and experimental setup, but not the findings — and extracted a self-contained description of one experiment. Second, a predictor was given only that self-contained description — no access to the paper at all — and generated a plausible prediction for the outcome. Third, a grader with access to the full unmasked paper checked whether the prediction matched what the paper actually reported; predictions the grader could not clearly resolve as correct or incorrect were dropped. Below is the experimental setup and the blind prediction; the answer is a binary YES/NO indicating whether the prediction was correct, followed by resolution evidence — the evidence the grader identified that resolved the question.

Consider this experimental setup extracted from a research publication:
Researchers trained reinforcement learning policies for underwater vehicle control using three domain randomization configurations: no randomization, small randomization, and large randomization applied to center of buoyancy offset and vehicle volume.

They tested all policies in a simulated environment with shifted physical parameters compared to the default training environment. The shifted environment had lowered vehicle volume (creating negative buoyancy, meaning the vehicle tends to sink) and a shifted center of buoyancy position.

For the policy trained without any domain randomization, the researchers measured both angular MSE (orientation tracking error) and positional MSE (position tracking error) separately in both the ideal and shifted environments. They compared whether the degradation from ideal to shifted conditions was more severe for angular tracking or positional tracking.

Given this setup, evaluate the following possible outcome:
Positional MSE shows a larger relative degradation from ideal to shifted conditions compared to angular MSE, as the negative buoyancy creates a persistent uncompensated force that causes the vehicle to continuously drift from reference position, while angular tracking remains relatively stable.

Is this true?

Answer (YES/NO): NO